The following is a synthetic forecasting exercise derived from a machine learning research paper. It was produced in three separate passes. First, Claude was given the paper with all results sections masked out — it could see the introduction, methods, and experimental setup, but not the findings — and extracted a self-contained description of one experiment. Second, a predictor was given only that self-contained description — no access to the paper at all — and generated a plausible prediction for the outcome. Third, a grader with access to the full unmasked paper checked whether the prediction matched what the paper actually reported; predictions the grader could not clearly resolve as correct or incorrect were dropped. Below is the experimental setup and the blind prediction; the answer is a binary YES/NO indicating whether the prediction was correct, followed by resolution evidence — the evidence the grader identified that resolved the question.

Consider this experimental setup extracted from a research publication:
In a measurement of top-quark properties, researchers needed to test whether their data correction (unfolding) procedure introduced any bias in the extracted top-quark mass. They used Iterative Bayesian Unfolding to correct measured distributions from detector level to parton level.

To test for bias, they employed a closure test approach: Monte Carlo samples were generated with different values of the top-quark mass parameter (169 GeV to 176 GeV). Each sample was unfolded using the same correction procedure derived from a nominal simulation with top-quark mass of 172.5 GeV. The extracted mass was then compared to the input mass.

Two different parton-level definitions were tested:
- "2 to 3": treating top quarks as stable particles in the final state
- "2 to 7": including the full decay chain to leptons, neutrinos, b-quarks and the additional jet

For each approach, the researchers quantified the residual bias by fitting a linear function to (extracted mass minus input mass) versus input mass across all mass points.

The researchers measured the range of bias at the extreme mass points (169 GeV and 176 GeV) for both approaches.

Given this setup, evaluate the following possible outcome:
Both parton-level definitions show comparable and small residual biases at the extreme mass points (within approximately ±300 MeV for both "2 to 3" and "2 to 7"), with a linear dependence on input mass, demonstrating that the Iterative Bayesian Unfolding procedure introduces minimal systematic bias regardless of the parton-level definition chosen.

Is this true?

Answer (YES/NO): NO